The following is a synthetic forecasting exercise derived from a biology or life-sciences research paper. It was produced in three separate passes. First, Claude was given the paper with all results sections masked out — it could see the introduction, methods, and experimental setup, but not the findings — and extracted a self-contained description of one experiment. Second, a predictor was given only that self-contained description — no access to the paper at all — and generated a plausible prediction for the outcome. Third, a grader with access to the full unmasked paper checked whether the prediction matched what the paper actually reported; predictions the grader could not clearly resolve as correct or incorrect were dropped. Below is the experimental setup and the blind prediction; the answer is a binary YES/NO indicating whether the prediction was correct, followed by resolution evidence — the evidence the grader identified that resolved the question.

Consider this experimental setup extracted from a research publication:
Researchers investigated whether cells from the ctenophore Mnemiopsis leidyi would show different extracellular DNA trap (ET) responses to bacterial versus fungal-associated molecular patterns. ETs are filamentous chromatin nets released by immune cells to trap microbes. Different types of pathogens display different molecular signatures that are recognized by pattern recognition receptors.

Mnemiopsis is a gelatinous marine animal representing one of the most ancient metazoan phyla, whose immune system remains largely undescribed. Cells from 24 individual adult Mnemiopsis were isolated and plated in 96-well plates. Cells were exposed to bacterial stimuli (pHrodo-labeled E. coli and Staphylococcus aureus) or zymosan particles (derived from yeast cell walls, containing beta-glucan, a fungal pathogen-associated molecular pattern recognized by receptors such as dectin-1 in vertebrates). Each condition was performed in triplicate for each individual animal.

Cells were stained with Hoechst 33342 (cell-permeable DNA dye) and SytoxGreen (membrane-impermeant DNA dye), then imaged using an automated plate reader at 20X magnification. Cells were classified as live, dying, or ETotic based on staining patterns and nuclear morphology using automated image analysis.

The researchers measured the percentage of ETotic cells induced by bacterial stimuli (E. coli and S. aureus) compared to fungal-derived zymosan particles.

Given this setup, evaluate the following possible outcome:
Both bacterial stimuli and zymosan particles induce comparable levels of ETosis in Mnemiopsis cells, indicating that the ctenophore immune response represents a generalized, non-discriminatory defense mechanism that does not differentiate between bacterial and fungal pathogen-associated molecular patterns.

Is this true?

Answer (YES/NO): NO